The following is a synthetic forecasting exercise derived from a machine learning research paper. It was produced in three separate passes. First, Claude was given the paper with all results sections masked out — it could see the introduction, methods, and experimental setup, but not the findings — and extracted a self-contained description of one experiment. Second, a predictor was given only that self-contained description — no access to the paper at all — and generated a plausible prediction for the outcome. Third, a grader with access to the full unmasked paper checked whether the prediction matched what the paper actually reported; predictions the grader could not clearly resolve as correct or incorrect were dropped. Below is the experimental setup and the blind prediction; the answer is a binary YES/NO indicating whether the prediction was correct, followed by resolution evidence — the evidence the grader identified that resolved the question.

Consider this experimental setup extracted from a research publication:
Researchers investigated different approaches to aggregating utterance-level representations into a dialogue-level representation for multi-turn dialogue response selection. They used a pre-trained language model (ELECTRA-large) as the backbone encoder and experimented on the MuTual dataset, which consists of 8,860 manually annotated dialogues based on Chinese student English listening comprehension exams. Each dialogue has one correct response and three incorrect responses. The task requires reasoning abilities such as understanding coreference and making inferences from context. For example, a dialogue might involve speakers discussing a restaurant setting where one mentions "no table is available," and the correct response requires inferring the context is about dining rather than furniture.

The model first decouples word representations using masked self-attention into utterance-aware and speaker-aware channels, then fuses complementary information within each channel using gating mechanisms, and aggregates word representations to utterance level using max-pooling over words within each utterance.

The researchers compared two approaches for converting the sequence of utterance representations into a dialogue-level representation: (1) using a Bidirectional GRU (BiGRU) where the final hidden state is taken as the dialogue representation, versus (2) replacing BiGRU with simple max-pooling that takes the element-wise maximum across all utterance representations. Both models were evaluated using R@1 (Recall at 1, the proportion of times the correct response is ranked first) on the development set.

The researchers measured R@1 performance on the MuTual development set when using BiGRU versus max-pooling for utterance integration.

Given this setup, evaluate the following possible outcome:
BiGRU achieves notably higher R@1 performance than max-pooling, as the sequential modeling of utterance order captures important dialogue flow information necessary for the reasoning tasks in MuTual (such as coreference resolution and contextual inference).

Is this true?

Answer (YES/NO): YES